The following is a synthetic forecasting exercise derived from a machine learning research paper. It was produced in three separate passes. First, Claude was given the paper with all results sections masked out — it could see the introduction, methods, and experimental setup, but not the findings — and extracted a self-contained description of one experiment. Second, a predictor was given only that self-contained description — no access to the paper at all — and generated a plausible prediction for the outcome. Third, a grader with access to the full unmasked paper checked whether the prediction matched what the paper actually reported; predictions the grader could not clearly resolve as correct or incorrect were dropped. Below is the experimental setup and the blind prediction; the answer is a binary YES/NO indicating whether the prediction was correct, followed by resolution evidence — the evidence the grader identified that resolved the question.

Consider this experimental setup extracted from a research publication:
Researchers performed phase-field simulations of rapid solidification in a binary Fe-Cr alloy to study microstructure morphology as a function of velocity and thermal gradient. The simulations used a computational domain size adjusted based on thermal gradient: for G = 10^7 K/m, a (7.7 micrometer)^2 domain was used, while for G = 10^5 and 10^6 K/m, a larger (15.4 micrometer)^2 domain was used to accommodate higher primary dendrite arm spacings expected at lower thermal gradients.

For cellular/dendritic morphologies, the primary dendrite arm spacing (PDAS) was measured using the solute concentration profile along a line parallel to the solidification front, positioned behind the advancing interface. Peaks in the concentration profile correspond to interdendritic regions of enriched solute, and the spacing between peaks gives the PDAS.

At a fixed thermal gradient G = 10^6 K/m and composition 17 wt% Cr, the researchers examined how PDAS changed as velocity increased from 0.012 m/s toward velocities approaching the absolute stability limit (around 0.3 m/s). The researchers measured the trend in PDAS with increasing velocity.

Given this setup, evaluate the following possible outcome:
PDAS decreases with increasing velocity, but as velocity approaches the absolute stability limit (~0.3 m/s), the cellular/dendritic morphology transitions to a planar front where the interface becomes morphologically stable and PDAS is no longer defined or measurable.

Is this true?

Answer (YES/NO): NO